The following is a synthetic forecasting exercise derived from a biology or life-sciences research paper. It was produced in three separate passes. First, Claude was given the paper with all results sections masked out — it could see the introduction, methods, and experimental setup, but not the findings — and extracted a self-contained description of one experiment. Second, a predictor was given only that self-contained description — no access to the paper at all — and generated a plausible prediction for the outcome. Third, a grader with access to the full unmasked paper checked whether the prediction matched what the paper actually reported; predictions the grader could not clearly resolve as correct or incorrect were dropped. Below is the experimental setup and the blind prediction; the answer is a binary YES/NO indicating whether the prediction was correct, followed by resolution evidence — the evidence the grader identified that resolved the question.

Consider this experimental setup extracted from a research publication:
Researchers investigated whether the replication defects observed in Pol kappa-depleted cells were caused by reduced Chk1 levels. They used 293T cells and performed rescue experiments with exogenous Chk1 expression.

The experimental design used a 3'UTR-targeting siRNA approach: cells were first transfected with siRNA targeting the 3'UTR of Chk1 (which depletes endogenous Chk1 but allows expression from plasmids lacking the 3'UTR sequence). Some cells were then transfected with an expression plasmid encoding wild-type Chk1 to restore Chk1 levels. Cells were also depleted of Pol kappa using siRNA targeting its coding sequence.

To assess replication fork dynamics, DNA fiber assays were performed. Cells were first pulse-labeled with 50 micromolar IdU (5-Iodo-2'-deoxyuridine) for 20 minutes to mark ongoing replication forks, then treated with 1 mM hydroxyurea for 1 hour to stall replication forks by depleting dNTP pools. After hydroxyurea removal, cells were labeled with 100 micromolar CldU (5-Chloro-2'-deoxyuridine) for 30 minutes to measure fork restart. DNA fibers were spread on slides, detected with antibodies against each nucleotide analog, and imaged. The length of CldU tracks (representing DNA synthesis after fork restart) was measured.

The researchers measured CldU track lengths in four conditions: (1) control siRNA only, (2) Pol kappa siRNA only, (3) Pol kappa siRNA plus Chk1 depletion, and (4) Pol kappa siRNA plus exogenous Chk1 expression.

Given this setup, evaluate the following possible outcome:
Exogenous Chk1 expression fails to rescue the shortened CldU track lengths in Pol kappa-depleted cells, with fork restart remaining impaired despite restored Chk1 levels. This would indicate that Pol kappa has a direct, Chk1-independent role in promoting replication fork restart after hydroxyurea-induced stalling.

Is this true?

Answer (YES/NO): NO